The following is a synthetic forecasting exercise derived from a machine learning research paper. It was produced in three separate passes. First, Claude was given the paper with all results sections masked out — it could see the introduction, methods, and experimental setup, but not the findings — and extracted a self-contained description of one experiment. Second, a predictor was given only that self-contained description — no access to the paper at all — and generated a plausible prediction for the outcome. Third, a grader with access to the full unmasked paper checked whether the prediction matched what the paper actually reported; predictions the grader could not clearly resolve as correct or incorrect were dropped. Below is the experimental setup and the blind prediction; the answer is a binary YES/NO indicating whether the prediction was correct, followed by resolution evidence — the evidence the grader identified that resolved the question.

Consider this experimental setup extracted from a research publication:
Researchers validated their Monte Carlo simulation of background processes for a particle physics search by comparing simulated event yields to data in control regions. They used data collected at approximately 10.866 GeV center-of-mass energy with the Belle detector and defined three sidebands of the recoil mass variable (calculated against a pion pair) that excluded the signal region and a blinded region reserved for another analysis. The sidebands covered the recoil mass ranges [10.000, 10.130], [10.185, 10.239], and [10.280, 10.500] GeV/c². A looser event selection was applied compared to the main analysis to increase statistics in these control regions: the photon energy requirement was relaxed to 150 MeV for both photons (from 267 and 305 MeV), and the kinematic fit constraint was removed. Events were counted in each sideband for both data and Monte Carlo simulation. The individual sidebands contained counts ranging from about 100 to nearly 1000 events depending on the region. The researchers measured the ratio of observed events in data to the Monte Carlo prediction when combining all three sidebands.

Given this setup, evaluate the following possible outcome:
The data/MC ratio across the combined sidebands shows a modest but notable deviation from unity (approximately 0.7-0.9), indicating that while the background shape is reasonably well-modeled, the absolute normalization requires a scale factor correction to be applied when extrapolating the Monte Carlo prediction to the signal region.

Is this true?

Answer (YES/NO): NO